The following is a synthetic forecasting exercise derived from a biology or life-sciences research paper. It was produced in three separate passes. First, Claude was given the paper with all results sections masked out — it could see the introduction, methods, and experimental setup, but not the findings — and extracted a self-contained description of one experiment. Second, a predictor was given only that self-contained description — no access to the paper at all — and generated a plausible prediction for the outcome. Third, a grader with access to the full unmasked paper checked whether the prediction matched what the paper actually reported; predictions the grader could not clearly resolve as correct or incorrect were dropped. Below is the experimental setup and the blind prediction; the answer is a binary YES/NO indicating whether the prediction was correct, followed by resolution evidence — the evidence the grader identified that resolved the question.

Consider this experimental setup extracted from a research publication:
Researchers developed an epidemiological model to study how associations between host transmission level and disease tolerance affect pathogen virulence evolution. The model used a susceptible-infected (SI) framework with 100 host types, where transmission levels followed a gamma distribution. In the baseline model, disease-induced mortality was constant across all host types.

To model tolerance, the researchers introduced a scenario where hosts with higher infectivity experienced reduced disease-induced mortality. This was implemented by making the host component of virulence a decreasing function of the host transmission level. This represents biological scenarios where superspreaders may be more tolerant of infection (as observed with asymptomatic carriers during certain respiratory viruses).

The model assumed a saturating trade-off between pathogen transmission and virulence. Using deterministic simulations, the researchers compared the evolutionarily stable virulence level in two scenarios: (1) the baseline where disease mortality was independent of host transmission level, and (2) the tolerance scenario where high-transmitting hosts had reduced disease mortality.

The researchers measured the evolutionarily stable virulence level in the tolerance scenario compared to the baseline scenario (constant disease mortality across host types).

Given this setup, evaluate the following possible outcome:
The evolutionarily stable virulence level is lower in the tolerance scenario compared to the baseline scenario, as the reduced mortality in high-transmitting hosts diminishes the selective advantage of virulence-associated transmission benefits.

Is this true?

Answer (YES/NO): NO